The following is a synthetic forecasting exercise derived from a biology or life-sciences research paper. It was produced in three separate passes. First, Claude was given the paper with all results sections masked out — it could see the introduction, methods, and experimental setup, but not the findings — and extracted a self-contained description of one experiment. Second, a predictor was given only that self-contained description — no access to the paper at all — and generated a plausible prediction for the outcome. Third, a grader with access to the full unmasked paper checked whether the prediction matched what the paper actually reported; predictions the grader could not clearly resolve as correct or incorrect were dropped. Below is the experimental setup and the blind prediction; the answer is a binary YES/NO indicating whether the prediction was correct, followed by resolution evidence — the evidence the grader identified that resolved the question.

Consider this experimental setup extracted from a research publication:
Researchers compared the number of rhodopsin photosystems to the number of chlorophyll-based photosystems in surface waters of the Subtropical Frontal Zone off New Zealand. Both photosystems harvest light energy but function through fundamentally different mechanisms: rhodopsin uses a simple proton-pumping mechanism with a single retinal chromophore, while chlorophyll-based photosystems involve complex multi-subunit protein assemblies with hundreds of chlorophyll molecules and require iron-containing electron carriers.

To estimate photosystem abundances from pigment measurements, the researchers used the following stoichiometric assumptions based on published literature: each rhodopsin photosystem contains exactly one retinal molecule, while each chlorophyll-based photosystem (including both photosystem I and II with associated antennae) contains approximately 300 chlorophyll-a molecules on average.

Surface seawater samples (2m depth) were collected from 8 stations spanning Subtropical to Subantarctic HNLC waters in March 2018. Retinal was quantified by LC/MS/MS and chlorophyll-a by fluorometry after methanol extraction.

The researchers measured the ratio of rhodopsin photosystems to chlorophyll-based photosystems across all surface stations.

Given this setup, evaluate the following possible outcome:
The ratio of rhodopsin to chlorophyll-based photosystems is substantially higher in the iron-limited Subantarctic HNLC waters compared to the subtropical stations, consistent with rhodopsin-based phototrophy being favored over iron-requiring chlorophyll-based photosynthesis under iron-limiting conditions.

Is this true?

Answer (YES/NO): YES